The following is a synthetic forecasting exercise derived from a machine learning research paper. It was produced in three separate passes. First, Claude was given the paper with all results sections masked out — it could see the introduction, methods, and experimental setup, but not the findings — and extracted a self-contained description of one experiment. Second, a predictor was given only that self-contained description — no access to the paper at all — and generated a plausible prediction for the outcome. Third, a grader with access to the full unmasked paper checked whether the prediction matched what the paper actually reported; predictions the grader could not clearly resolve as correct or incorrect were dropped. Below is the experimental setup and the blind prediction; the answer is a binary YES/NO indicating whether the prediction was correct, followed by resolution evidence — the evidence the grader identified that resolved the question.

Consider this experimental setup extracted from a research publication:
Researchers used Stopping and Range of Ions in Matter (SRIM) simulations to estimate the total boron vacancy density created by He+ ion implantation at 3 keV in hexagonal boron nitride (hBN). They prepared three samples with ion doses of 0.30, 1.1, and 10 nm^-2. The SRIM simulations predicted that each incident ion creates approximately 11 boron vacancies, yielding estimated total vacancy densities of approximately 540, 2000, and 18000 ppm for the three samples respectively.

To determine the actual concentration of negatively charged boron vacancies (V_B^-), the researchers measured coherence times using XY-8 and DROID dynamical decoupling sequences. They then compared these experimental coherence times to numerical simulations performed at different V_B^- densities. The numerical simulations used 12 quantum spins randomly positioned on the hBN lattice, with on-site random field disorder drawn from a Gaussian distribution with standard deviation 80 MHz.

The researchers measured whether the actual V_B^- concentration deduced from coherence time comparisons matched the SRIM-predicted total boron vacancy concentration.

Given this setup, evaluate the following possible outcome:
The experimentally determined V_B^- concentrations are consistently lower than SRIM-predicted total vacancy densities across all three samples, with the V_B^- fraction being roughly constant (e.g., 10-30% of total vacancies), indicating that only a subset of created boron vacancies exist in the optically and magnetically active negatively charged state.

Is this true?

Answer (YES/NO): NO